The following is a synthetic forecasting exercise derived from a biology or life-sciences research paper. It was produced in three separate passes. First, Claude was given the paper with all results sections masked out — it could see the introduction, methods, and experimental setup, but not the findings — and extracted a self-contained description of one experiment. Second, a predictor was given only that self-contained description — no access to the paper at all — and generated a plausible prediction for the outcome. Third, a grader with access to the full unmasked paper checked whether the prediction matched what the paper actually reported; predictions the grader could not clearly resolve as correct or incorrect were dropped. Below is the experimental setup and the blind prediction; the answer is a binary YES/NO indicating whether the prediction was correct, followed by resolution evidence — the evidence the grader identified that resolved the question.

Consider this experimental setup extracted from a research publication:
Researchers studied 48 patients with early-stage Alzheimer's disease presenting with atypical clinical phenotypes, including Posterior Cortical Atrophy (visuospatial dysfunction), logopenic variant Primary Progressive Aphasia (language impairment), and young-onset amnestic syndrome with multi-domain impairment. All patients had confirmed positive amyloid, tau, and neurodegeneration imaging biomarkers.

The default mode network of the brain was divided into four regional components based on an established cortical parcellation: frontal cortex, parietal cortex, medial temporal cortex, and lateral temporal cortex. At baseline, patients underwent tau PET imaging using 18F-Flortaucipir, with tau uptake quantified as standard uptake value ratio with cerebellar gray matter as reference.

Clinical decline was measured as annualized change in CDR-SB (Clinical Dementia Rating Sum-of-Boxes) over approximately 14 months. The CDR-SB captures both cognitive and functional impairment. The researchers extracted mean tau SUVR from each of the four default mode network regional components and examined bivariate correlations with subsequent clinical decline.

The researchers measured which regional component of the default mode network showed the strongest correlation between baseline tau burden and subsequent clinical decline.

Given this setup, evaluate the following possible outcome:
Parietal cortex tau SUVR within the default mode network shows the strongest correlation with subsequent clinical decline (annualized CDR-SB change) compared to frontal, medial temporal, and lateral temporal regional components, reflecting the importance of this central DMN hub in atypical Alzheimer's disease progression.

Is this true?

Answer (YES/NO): NO